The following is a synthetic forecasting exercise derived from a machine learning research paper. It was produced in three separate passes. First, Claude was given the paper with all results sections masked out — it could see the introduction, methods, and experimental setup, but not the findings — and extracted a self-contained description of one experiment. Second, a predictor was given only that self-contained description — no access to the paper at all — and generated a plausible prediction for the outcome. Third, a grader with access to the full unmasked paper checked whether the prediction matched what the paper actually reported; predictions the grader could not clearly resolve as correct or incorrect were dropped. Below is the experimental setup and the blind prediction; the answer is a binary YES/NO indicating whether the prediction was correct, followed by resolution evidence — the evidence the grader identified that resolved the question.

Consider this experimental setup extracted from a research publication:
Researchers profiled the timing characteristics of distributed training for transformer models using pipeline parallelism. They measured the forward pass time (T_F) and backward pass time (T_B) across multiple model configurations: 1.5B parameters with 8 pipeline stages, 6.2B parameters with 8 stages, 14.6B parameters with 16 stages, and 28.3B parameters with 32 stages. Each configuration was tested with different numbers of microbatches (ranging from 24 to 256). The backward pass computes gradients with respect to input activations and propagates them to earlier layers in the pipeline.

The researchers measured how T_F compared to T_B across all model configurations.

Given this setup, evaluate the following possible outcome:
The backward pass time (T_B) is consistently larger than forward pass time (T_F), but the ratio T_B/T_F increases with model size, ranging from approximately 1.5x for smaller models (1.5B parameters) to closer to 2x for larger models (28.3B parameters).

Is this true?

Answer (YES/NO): NO